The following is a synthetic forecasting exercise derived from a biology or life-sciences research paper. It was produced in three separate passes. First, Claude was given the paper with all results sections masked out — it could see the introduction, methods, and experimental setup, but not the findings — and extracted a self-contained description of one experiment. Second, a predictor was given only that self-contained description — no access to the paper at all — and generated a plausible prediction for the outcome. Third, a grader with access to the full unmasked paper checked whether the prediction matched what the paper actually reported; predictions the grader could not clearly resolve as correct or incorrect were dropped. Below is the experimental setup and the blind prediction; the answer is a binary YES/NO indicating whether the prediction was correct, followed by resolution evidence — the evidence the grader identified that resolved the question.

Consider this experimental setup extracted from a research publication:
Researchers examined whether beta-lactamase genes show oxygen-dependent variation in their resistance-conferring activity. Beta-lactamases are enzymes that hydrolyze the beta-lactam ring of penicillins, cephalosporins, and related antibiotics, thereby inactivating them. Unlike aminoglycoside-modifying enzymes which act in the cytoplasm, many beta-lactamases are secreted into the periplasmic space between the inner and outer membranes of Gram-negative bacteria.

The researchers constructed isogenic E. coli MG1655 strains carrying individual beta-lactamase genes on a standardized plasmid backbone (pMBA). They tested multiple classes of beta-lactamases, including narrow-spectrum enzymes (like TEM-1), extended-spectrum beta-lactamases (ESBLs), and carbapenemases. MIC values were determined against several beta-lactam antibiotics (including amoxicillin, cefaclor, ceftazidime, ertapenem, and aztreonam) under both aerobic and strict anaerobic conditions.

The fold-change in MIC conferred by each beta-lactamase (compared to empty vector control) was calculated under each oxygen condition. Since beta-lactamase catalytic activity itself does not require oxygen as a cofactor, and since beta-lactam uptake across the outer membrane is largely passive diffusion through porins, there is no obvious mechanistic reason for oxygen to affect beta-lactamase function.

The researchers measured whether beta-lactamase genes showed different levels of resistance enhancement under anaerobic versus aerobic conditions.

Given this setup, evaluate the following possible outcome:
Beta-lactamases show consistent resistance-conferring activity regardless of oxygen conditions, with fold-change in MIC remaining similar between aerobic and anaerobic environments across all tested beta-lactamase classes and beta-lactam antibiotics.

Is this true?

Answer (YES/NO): NO